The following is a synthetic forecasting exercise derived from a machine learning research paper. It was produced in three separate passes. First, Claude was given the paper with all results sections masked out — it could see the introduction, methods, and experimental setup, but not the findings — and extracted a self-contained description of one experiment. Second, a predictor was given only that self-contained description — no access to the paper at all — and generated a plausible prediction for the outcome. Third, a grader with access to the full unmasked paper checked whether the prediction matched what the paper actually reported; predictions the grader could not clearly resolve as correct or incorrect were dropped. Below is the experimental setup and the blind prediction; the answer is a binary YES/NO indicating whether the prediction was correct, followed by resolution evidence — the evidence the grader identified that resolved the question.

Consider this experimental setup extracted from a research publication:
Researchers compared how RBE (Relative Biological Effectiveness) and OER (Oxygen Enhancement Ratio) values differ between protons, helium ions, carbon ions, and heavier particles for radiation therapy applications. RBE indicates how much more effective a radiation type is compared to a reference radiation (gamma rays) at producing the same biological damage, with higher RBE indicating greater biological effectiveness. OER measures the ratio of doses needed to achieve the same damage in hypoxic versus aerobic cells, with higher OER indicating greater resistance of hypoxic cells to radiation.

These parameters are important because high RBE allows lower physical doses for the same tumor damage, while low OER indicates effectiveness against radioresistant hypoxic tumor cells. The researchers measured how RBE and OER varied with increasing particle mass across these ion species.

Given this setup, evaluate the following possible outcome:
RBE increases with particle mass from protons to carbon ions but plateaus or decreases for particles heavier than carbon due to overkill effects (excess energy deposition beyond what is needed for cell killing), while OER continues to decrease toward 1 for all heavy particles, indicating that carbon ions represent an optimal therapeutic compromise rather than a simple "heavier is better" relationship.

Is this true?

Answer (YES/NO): NO